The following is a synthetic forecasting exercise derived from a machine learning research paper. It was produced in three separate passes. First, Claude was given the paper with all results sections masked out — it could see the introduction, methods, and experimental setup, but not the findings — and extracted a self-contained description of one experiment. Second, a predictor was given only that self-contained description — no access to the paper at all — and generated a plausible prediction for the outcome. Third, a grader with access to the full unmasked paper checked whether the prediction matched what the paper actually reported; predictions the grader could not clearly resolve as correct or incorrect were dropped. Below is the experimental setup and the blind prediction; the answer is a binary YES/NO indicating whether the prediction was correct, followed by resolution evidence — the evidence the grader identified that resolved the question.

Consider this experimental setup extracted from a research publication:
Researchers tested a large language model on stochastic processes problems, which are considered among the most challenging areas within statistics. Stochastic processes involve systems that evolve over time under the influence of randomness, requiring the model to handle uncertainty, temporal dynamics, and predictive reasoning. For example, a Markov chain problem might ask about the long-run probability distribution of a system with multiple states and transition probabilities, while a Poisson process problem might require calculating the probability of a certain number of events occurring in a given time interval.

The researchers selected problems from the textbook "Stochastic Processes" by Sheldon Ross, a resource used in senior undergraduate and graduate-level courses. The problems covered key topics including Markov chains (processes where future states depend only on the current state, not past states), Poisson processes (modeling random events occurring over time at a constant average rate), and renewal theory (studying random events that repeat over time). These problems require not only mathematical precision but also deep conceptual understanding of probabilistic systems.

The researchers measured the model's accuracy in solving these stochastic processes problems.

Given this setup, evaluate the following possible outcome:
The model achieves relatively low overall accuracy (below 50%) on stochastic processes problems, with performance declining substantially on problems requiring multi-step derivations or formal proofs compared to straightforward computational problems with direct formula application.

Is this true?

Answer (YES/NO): NO